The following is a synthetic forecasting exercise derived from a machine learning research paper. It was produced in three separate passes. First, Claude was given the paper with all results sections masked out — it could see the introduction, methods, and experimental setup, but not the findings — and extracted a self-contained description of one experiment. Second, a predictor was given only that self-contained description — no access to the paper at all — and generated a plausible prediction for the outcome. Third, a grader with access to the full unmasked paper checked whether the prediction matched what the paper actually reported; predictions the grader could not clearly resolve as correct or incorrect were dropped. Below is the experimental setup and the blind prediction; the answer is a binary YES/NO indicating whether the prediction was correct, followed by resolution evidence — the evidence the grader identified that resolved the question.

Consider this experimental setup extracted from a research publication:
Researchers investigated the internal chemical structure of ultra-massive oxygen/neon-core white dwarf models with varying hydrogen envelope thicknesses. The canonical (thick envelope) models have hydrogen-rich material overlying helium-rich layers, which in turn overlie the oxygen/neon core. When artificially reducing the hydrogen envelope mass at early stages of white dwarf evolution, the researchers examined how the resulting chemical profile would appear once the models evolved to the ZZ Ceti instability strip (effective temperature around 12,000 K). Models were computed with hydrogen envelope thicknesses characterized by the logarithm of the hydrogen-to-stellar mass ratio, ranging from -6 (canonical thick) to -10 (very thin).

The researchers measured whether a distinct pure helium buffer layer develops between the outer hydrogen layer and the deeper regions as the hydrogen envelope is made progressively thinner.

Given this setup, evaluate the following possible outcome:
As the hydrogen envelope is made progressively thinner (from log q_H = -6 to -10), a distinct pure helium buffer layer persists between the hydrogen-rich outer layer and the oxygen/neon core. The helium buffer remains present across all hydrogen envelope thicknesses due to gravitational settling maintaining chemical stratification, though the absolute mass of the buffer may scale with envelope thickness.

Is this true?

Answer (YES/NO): NO